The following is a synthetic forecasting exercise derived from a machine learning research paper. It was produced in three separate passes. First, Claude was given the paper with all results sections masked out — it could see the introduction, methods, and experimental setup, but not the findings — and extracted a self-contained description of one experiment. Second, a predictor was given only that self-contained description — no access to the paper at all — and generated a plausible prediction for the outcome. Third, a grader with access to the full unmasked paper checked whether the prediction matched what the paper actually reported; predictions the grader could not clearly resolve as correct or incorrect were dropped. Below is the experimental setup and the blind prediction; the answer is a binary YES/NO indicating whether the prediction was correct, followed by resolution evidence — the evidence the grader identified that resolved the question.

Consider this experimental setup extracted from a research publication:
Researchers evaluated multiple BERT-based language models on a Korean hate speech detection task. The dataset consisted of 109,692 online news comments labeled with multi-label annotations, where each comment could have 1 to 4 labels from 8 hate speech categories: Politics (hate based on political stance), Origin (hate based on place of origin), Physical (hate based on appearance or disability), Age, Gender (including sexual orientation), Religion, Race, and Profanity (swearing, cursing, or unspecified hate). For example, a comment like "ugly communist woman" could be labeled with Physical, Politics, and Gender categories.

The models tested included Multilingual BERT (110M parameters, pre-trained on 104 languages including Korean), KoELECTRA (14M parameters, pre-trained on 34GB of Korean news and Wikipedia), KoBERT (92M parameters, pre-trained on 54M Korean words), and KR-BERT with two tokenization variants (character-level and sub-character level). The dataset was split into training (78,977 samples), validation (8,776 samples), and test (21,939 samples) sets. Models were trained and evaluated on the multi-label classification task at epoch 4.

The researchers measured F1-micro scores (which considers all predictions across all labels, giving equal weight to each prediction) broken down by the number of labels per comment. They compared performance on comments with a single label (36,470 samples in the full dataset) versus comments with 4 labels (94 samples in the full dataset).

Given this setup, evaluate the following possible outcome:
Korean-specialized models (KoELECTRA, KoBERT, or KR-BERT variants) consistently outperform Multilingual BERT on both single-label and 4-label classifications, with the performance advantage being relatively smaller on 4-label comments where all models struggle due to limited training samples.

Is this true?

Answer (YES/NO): NO